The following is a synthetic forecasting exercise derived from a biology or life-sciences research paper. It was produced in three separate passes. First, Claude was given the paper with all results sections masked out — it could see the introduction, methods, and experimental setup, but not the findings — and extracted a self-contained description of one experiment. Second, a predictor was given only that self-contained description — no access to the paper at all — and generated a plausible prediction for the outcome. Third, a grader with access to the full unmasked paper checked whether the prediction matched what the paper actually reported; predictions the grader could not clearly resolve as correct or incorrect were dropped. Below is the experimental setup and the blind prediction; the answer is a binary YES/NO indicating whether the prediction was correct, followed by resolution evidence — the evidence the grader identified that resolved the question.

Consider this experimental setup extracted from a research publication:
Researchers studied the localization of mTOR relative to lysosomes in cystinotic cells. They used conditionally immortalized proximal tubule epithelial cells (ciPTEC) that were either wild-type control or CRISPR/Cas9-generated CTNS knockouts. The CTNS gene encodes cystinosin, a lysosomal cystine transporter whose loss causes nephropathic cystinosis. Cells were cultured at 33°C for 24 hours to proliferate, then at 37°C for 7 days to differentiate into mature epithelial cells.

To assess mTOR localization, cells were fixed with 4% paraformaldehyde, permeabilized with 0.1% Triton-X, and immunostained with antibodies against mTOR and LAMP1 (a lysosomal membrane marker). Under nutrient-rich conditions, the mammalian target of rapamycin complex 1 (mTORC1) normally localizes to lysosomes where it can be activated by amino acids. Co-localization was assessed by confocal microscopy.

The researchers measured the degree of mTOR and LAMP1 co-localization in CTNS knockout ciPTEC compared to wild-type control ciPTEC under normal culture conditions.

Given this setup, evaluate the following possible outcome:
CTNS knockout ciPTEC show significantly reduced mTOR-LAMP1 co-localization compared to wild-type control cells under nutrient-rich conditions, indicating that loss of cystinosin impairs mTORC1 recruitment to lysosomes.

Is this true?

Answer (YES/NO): YES